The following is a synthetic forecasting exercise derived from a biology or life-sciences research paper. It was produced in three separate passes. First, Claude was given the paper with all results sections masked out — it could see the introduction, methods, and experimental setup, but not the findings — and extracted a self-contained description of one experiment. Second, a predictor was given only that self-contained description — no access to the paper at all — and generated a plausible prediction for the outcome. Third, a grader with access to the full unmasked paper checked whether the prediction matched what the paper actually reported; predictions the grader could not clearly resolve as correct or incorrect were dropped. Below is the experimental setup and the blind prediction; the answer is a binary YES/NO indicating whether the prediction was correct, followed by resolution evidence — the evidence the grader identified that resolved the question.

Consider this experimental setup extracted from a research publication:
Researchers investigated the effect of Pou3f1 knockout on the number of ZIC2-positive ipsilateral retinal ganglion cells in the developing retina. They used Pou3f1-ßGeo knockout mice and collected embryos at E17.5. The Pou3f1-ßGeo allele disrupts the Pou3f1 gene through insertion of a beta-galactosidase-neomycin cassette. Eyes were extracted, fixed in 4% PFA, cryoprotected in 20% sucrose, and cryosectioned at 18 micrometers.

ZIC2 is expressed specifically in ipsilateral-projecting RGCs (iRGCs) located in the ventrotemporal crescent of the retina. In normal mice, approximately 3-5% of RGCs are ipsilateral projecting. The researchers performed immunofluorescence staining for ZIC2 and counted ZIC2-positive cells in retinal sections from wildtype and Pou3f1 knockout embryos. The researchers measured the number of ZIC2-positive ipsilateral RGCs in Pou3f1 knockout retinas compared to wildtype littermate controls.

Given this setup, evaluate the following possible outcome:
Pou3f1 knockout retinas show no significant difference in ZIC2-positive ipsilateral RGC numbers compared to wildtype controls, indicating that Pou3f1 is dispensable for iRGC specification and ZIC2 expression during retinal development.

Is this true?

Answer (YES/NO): NO